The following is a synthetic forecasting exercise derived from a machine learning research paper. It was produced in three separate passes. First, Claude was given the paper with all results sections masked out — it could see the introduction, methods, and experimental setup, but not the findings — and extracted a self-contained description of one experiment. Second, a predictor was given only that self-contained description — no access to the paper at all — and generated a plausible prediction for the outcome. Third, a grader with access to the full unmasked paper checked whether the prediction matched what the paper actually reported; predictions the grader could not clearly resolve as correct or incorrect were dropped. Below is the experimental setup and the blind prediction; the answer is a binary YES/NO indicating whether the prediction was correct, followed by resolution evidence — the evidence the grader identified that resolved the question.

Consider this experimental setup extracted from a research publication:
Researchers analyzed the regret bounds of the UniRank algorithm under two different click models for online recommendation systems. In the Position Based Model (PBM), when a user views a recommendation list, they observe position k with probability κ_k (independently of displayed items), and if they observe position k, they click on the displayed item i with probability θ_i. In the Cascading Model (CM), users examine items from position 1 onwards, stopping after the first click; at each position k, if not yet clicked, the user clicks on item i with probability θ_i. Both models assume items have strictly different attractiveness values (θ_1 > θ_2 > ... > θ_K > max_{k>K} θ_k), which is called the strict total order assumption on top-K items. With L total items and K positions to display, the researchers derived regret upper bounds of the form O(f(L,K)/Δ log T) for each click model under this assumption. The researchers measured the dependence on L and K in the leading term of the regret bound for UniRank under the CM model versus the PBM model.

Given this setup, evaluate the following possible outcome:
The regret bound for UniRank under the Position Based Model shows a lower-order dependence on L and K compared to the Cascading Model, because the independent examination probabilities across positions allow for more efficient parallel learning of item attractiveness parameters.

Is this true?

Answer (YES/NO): NO